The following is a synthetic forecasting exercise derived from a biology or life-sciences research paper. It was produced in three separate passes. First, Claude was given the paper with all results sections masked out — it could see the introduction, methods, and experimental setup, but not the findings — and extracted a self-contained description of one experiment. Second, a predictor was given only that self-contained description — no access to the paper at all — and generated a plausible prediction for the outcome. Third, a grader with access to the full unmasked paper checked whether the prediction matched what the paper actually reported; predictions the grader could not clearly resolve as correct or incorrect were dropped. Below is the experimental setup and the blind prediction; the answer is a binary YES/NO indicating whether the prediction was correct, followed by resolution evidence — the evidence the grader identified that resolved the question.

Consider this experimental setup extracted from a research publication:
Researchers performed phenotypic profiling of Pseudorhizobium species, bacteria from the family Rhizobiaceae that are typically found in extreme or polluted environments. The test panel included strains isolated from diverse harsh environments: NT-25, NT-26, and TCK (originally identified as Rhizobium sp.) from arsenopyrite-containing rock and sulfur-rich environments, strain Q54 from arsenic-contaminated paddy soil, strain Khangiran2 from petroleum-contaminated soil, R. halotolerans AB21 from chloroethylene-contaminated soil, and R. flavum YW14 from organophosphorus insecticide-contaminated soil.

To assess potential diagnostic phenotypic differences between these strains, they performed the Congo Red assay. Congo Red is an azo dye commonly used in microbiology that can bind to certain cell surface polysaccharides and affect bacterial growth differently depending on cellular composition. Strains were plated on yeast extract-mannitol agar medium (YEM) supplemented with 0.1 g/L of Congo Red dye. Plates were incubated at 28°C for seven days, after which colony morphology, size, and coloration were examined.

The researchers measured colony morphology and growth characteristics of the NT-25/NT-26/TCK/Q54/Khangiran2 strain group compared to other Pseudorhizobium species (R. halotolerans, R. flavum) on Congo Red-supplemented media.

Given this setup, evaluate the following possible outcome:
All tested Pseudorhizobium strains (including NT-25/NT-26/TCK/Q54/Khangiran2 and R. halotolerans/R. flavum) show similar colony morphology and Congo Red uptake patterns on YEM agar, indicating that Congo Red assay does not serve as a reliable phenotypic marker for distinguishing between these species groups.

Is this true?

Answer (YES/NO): NO